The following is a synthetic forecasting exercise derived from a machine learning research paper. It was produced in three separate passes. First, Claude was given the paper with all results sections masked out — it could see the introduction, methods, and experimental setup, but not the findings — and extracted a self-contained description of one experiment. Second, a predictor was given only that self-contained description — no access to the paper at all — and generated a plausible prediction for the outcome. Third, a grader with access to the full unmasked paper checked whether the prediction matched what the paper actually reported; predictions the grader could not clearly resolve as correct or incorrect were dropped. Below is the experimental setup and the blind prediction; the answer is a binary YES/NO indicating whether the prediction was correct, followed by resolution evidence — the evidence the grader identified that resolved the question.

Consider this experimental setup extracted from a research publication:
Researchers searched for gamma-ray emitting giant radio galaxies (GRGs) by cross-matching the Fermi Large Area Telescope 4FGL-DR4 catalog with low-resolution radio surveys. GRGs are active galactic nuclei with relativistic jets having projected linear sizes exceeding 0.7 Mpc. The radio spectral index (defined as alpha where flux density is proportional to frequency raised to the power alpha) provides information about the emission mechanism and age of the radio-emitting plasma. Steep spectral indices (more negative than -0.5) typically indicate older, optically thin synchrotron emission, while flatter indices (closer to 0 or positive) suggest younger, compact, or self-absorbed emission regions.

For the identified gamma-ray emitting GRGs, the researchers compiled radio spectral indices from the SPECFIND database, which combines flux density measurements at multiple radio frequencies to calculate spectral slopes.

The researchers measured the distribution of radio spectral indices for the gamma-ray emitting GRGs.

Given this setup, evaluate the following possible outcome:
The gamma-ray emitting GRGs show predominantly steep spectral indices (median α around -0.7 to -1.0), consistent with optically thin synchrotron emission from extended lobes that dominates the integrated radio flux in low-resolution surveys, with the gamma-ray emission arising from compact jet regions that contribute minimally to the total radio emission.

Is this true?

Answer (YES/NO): NO